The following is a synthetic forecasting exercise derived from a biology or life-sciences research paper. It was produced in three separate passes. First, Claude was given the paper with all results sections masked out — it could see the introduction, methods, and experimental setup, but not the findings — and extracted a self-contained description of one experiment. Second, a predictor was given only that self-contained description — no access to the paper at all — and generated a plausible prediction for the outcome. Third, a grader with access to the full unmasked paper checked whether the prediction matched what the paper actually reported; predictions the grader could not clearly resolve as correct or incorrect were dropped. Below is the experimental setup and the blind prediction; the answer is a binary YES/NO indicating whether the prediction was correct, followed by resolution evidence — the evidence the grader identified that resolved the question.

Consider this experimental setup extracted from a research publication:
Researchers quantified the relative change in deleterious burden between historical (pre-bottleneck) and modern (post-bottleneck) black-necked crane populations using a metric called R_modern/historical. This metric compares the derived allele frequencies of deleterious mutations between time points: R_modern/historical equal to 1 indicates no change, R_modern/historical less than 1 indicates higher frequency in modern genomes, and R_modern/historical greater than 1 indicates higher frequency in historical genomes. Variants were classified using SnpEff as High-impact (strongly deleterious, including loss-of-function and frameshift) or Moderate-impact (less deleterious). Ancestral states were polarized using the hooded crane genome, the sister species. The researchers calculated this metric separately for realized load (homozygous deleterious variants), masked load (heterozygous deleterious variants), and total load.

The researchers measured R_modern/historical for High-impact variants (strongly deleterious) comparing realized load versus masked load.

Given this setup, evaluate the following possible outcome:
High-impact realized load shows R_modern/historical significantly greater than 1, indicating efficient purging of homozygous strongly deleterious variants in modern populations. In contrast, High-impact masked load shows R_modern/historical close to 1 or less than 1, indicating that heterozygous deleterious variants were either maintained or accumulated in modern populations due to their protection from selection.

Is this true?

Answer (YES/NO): NO